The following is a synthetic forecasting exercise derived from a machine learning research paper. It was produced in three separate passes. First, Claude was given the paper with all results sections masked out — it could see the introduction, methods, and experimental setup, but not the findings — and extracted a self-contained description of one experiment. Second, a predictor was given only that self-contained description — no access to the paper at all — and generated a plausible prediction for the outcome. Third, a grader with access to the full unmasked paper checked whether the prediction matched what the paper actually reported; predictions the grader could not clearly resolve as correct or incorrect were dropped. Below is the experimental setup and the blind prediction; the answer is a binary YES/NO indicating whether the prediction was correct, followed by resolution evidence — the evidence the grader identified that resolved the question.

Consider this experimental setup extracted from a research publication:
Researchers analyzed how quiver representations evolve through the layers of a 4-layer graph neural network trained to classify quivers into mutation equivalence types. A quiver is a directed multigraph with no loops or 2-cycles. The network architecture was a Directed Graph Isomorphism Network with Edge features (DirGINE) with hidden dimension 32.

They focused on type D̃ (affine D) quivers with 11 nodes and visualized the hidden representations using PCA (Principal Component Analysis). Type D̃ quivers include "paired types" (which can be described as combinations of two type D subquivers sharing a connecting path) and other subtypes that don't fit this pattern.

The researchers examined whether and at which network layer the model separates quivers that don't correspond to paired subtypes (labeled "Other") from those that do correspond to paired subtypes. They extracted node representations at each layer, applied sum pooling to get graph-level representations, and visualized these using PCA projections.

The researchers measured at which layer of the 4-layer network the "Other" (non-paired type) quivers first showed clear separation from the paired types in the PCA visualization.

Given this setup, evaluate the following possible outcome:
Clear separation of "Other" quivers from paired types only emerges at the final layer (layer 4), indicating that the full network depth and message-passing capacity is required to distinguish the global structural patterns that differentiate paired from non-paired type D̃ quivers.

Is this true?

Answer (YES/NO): NO